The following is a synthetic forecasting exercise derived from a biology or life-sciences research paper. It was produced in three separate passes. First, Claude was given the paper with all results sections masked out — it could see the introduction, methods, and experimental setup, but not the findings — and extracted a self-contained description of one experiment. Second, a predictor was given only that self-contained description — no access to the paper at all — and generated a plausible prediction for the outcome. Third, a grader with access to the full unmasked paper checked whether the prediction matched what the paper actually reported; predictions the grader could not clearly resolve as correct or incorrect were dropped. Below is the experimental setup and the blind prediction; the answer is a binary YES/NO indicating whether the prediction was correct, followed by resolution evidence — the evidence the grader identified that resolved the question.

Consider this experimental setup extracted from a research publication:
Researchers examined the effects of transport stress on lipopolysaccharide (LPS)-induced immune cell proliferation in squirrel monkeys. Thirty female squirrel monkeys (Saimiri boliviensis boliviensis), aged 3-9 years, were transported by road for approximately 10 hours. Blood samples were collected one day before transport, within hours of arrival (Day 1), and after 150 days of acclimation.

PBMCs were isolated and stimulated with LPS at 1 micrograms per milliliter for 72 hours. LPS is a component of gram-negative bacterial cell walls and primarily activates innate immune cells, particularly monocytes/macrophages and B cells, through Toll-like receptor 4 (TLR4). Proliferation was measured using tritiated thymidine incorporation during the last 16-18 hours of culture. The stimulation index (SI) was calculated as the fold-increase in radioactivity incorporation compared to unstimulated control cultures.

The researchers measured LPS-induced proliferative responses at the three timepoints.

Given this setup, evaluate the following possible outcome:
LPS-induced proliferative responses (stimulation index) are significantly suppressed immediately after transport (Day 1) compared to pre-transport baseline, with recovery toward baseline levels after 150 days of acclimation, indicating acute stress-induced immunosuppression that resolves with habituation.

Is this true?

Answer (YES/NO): NO